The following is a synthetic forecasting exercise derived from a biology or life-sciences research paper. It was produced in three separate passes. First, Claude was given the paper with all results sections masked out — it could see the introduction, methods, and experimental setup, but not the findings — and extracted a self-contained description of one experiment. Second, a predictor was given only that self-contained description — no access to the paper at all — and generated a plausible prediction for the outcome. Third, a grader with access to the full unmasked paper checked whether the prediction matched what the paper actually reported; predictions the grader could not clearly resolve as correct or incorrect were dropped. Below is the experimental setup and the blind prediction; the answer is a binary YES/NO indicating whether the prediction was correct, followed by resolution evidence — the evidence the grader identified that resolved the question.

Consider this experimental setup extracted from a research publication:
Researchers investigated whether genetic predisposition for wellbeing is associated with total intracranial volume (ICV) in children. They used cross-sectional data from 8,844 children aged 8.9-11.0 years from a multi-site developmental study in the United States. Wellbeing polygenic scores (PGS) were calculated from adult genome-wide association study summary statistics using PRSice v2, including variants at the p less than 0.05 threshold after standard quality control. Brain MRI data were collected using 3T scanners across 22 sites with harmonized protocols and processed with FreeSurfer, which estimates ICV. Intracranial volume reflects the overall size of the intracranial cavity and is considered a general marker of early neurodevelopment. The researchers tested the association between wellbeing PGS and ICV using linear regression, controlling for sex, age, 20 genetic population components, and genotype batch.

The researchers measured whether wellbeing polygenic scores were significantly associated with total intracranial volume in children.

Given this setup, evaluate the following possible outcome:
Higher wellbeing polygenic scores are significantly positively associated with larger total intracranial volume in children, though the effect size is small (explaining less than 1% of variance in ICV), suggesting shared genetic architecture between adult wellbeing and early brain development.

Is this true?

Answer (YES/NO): YES